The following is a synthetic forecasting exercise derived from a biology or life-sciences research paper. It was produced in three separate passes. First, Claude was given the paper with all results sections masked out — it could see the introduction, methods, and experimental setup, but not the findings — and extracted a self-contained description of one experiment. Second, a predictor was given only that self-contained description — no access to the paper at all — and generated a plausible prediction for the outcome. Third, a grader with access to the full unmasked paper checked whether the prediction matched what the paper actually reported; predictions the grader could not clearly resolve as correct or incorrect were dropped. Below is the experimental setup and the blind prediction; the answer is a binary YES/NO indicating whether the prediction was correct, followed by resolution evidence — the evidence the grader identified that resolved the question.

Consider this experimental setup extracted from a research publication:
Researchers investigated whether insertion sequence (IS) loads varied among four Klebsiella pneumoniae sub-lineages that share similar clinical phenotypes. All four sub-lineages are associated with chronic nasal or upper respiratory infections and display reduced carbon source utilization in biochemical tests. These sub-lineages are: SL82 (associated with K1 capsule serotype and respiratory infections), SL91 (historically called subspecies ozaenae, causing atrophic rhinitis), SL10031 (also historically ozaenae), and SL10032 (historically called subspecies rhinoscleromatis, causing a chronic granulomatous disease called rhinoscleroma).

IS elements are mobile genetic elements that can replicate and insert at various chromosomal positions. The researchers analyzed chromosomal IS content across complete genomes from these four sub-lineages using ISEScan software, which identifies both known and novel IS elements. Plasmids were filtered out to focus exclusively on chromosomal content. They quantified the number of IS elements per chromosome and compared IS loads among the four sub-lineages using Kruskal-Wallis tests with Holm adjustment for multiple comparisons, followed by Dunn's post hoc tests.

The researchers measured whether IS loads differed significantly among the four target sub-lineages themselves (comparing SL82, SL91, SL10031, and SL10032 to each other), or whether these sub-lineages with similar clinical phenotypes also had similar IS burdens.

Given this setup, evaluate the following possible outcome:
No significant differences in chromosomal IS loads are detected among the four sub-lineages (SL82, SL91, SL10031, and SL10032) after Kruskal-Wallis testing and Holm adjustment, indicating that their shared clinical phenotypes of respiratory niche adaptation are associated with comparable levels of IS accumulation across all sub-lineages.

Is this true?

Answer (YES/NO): YES